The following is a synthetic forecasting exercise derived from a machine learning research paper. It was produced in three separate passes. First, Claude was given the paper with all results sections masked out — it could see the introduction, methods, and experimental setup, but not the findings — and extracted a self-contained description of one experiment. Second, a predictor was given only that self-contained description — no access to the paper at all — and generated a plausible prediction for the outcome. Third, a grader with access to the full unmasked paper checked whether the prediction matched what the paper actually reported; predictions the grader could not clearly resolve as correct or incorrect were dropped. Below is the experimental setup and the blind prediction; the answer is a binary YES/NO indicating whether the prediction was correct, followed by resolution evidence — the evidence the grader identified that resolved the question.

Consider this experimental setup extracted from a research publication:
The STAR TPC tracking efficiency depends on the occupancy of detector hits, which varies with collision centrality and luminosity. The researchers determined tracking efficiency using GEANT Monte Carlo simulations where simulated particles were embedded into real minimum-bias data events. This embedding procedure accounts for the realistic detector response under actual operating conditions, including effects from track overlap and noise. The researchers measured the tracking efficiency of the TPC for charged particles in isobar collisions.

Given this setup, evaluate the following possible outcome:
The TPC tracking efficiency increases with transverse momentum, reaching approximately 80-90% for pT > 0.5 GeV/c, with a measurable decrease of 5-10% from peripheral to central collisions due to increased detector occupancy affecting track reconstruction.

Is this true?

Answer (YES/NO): NO